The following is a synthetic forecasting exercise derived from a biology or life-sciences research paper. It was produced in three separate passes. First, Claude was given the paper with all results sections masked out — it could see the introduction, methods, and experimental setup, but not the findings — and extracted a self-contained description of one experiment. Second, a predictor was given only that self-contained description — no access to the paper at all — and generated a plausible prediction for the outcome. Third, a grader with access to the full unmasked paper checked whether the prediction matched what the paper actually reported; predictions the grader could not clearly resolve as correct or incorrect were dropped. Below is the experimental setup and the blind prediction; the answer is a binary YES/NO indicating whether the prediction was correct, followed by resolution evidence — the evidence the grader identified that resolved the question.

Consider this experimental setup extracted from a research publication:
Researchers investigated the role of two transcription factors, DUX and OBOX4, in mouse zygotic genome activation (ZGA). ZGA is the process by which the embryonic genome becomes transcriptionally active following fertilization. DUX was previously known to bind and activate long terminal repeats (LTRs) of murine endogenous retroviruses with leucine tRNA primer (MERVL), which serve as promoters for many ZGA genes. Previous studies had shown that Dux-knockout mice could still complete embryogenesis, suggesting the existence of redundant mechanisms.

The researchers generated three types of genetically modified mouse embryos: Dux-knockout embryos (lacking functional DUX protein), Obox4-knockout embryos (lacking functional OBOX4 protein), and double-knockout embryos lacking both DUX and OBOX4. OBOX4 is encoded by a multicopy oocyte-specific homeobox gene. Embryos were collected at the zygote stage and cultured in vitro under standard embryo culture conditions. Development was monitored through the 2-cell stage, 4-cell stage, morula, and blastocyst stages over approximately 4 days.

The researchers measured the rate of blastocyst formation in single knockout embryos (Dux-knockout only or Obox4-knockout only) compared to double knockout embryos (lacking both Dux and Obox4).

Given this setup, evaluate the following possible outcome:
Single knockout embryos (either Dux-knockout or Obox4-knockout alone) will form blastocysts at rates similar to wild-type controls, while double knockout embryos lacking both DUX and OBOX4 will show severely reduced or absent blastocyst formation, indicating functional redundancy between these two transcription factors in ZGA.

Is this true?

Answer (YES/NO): NO